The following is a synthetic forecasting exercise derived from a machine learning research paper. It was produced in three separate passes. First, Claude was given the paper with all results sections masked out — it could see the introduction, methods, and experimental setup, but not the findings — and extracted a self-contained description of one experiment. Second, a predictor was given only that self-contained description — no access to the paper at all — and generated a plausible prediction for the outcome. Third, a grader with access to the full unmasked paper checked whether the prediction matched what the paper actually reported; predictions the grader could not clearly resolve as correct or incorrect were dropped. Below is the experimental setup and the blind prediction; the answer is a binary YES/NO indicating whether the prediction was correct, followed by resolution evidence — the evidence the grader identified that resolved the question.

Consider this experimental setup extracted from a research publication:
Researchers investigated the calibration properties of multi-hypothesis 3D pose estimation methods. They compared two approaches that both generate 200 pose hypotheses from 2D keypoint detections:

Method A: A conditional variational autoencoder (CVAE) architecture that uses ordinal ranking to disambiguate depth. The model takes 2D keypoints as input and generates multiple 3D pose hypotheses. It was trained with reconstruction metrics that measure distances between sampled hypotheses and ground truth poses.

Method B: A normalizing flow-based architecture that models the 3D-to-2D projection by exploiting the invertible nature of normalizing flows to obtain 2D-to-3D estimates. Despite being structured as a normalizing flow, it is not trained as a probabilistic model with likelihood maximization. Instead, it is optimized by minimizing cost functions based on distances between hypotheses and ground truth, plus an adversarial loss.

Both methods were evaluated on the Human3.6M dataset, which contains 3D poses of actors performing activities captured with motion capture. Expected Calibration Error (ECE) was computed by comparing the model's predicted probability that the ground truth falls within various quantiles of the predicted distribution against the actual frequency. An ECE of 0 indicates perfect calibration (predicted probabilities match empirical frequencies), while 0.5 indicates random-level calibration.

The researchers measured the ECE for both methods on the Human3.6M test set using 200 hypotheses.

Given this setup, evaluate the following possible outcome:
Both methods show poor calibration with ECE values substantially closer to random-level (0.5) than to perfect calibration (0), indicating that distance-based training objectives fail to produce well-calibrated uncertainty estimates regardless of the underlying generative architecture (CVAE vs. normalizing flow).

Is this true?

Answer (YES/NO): NO